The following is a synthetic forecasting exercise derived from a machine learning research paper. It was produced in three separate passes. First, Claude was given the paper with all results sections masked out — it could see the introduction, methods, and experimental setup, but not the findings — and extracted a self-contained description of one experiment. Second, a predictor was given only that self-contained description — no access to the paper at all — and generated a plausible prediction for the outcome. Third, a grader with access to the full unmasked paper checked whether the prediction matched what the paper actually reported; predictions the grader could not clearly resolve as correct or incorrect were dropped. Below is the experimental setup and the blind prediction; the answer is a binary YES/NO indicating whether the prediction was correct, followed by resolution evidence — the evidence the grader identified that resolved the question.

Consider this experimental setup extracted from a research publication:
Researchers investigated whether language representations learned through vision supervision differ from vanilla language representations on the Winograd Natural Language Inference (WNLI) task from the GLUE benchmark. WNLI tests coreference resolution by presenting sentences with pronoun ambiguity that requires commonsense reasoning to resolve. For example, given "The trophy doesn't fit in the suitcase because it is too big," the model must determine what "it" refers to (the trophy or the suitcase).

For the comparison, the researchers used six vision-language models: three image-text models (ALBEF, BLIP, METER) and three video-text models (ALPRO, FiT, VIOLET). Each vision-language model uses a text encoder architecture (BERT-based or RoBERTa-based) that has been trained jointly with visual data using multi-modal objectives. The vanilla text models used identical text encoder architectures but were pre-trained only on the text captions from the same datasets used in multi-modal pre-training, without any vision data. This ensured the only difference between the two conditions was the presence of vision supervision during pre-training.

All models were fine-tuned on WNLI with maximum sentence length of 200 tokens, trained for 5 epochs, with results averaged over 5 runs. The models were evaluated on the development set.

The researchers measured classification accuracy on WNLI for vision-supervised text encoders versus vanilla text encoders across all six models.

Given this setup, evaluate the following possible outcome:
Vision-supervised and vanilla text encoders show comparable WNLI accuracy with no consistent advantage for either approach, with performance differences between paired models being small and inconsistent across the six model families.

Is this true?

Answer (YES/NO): NO